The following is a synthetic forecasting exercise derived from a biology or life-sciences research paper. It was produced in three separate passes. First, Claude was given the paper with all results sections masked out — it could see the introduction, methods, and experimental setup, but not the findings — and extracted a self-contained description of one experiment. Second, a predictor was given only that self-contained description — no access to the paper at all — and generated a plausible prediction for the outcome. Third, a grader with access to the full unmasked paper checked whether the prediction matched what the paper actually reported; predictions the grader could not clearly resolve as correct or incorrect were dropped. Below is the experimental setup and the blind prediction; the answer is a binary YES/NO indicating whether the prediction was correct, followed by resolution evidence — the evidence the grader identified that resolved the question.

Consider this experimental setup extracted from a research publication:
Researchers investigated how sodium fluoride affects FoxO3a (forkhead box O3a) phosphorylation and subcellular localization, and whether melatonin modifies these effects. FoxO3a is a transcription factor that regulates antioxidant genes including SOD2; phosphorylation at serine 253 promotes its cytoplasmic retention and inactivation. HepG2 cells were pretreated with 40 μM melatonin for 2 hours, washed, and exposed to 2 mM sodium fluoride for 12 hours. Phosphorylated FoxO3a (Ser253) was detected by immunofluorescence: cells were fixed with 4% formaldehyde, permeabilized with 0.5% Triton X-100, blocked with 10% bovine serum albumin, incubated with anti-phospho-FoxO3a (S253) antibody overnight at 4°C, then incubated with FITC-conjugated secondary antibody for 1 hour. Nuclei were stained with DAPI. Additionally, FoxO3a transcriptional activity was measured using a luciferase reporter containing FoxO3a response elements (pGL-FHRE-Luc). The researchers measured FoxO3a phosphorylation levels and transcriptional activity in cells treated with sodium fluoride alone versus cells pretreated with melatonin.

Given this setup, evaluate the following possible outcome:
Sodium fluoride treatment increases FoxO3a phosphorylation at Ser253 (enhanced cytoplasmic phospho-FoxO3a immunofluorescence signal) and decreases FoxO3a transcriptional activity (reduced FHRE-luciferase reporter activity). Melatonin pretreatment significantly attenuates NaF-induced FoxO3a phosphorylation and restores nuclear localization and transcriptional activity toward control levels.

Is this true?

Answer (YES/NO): YES